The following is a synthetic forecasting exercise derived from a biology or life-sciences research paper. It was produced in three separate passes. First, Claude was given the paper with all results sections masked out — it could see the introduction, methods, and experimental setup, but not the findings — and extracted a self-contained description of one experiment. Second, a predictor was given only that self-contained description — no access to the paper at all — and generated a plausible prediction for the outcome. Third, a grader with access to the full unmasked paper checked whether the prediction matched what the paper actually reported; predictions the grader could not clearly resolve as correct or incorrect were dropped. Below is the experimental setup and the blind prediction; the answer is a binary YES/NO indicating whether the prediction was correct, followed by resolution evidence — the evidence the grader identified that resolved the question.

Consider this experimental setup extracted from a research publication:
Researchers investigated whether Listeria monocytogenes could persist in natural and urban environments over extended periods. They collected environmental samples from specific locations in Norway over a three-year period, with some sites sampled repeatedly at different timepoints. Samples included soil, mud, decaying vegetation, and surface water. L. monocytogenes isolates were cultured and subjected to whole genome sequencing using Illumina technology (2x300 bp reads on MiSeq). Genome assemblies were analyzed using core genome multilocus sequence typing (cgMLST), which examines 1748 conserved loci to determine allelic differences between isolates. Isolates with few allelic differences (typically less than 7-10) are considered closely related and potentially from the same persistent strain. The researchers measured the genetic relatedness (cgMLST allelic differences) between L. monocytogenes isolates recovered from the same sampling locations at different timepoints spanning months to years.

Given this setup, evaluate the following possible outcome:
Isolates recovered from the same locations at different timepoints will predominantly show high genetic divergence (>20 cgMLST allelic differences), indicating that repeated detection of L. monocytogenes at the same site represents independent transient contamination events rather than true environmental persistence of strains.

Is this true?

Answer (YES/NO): NO